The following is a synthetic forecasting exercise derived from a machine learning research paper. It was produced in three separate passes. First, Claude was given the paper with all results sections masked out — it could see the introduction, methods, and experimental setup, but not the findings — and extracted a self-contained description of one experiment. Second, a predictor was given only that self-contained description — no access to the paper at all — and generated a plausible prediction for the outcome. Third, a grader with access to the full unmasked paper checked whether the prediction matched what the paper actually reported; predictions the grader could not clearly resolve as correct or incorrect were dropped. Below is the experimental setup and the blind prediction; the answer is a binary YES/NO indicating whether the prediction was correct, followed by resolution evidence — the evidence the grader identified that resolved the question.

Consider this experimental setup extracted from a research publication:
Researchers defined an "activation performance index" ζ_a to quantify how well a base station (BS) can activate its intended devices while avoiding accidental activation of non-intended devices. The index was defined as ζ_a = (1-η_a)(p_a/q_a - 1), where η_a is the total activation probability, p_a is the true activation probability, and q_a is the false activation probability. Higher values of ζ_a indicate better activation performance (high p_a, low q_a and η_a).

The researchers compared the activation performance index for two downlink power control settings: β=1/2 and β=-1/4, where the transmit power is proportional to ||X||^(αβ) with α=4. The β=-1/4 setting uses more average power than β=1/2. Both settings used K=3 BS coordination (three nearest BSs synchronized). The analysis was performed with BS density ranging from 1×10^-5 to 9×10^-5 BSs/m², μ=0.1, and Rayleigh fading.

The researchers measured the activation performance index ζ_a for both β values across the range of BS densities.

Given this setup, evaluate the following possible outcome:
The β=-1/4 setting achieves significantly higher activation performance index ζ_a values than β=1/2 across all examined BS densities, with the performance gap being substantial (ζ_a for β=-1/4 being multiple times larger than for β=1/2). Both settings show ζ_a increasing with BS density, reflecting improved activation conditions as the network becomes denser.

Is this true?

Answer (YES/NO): NO